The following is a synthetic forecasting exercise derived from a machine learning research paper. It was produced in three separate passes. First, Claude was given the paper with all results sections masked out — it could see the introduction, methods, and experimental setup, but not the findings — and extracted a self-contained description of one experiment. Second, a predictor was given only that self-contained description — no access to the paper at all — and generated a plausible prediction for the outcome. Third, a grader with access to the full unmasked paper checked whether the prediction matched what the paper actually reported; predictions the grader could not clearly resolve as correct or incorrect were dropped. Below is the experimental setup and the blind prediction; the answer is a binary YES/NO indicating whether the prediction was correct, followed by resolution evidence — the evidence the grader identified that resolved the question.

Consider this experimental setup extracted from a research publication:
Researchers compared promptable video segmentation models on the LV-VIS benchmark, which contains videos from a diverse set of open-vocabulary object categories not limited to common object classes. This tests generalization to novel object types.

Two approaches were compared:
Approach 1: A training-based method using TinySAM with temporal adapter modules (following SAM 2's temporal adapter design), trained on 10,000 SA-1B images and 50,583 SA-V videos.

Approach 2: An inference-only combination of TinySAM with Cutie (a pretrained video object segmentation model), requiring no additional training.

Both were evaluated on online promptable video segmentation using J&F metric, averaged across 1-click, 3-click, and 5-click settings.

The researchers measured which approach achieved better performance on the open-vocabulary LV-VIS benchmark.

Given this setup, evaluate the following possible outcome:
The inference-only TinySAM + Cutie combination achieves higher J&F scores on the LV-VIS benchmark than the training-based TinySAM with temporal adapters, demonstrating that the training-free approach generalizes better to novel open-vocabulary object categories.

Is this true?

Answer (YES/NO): YES